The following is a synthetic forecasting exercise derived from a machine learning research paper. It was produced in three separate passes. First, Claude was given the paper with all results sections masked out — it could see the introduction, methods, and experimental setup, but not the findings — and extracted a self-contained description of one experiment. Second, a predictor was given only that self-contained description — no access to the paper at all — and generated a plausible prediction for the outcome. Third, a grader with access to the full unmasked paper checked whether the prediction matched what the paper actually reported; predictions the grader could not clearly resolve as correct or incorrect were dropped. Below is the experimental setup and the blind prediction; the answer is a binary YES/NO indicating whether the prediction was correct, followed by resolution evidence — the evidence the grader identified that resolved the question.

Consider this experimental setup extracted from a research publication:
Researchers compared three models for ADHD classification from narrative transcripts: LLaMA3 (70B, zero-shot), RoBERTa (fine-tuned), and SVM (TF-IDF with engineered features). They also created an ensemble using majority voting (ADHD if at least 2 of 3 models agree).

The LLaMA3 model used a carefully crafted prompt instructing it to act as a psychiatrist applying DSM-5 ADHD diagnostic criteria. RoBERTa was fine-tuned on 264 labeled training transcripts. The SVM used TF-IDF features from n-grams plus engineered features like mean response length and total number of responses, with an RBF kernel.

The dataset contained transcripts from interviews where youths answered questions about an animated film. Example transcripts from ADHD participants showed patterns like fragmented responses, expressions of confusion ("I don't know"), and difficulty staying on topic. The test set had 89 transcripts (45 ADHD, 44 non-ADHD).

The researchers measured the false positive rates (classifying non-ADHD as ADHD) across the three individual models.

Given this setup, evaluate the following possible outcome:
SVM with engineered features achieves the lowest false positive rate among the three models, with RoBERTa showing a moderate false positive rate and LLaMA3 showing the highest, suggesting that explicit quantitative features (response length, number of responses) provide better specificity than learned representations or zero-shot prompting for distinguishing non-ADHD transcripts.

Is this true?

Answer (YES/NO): YES